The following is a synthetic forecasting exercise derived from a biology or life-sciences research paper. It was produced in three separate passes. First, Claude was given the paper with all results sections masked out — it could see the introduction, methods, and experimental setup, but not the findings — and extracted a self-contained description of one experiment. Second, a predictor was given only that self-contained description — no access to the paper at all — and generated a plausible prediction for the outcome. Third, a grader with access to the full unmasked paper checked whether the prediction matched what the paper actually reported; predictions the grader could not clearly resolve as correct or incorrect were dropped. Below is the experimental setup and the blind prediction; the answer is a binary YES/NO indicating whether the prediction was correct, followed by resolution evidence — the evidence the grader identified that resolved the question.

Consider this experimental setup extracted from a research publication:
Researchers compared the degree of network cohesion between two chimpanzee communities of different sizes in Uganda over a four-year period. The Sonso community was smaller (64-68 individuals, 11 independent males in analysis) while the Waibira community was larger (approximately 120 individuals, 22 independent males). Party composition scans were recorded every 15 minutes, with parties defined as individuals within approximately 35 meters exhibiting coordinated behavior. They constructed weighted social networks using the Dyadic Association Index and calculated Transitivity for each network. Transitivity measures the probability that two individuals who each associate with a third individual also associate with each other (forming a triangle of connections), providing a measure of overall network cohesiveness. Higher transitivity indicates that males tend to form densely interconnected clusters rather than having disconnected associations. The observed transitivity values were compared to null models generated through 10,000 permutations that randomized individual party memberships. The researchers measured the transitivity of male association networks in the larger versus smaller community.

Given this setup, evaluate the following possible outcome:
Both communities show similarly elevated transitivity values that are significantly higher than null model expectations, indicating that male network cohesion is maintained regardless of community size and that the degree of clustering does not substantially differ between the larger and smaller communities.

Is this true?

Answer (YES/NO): NO